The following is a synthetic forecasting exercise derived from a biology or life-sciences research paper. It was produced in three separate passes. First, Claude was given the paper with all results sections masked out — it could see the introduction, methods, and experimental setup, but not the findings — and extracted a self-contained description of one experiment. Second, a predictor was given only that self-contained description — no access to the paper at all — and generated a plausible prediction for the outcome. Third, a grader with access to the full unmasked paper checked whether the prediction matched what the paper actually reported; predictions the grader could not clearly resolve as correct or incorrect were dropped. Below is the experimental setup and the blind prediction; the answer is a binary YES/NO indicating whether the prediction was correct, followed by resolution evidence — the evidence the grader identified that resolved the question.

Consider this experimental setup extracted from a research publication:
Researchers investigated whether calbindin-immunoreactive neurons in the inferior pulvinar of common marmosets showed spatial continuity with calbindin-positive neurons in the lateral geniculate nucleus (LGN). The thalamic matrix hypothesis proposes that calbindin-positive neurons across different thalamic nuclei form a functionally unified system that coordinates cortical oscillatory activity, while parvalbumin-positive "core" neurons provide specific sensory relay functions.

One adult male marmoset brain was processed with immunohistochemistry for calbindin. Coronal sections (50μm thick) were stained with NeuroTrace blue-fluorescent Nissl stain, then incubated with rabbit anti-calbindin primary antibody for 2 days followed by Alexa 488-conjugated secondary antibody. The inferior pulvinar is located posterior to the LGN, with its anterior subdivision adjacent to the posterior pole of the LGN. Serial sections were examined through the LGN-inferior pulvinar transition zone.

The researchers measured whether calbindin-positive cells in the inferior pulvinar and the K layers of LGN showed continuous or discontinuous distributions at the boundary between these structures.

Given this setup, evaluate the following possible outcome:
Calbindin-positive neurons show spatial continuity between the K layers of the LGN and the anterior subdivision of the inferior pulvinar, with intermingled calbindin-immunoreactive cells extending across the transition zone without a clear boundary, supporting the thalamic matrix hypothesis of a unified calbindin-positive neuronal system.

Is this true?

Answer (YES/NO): YES